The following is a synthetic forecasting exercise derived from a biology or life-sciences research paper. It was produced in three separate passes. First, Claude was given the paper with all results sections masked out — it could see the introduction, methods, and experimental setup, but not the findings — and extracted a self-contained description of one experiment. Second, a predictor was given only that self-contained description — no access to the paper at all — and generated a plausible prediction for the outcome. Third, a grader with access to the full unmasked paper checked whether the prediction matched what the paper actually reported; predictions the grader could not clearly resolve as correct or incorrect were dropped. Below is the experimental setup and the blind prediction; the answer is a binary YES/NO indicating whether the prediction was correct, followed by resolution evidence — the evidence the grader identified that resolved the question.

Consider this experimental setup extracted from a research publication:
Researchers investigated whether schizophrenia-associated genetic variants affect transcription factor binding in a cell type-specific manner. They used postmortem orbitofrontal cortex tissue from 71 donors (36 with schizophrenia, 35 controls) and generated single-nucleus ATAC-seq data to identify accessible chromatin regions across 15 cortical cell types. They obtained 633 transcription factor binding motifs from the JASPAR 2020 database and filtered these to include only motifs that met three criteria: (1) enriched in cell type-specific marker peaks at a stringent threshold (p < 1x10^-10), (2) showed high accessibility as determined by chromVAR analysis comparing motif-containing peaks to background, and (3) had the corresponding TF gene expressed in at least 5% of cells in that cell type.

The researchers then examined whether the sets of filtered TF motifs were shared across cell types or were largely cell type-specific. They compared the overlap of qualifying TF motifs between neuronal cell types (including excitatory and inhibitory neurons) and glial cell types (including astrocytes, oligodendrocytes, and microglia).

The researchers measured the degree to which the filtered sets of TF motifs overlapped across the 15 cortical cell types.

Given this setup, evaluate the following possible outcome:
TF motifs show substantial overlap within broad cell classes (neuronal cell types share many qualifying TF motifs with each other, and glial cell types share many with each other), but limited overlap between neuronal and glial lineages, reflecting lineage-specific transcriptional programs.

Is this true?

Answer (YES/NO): YES